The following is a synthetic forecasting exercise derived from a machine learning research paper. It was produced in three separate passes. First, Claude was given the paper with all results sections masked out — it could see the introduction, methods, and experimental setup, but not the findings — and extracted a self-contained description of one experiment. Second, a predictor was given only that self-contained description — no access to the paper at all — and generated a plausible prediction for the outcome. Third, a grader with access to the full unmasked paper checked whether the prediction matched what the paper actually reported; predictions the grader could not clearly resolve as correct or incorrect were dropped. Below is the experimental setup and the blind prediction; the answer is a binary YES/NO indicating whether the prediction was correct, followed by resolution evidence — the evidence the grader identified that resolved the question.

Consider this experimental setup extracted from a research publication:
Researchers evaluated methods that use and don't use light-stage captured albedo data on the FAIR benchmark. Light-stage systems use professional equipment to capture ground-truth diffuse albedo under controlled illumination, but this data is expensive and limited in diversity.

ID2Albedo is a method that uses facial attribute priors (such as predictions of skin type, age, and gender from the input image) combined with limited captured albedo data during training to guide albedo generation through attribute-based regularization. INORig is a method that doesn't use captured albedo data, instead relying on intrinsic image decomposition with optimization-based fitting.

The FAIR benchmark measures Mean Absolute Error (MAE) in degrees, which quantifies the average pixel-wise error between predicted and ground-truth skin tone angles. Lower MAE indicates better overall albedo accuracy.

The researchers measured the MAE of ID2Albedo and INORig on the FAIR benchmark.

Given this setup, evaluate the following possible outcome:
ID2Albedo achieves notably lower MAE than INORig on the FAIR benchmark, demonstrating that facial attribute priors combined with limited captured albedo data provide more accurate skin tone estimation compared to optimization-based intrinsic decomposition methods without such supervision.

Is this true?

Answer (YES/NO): YES